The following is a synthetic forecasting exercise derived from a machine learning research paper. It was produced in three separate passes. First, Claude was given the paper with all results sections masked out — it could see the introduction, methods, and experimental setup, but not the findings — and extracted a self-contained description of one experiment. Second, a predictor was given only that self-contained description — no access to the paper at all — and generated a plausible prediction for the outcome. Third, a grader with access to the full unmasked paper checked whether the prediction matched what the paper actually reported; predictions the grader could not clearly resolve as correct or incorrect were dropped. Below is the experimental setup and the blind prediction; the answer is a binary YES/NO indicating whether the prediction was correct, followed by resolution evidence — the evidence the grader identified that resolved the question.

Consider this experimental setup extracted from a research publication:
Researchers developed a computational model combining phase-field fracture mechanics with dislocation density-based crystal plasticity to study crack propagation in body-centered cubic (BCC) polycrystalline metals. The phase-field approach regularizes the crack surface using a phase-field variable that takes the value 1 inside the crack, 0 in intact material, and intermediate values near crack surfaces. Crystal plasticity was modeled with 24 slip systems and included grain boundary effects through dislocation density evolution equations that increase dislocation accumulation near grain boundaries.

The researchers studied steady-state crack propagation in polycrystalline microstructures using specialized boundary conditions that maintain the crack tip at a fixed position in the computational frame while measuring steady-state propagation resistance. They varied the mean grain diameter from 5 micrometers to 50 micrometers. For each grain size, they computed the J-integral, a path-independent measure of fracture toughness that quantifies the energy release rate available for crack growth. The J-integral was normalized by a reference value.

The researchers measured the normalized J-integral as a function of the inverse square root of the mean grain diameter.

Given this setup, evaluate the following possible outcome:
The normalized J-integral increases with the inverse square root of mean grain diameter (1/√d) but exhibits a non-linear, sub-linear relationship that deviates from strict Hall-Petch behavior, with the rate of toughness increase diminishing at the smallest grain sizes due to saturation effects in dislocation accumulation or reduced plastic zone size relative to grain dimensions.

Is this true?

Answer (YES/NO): NO